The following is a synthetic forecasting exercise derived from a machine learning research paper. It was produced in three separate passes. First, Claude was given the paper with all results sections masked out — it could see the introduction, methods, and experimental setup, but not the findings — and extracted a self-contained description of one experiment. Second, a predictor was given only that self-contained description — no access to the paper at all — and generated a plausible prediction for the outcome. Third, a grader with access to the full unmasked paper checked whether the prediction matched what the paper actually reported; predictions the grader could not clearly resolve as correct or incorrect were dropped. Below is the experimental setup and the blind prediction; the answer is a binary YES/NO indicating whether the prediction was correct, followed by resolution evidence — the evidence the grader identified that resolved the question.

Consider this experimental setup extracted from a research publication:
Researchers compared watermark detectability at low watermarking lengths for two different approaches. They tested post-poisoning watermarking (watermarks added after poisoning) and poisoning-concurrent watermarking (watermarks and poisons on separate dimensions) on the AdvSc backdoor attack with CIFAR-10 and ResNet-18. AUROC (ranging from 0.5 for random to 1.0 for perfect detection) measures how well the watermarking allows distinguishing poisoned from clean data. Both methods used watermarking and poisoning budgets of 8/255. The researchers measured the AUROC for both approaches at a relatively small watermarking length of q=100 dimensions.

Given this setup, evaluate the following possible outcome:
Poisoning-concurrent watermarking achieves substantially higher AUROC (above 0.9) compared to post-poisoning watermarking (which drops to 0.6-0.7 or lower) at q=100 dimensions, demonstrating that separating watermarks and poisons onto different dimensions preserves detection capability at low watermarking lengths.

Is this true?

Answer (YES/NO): NO